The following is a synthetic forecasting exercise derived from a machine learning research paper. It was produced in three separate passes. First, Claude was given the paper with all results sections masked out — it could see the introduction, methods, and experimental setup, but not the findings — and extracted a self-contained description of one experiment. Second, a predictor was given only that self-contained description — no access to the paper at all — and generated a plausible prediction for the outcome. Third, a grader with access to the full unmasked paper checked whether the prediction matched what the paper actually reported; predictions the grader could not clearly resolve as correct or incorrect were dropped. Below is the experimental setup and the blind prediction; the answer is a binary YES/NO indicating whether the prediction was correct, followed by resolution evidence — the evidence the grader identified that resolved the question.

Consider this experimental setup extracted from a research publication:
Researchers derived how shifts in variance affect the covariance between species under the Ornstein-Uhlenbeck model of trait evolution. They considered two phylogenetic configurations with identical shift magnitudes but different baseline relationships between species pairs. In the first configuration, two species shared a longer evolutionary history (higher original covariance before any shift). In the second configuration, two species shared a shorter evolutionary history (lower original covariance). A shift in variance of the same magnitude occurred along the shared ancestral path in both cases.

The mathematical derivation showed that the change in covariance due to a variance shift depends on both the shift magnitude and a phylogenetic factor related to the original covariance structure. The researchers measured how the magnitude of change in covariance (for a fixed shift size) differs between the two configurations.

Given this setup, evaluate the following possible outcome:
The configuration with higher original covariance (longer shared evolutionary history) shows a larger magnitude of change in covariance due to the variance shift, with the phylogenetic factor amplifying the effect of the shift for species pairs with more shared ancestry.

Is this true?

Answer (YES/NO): YES